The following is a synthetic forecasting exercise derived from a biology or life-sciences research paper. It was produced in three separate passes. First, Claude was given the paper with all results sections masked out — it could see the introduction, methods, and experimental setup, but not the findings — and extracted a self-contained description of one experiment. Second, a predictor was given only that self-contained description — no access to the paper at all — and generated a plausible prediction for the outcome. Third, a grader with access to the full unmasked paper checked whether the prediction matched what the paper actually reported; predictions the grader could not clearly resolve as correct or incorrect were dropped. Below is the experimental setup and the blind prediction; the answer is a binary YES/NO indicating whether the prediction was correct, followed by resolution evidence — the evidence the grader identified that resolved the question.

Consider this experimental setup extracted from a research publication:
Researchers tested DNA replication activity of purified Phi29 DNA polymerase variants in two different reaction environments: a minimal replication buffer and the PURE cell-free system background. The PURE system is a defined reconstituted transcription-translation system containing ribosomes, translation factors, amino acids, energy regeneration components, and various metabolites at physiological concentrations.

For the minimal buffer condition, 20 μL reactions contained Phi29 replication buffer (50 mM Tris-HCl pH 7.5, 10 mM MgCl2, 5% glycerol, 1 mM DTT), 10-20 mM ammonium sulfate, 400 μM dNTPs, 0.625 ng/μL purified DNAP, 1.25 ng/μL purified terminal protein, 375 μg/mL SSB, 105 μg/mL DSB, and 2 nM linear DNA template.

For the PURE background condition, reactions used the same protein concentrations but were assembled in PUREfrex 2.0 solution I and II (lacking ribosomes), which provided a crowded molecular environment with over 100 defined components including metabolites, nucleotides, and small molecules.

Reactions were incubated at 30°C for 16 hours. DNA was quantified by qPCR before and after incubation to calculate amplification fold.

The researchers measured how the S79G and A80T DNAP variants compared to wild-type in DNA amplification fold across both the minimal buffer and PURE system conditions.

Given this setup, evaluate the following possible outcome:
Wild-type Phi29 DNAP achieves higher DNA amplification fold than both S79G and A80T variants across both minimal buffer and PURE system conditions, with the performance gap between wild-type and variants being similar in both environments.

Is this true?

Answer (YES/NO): NO